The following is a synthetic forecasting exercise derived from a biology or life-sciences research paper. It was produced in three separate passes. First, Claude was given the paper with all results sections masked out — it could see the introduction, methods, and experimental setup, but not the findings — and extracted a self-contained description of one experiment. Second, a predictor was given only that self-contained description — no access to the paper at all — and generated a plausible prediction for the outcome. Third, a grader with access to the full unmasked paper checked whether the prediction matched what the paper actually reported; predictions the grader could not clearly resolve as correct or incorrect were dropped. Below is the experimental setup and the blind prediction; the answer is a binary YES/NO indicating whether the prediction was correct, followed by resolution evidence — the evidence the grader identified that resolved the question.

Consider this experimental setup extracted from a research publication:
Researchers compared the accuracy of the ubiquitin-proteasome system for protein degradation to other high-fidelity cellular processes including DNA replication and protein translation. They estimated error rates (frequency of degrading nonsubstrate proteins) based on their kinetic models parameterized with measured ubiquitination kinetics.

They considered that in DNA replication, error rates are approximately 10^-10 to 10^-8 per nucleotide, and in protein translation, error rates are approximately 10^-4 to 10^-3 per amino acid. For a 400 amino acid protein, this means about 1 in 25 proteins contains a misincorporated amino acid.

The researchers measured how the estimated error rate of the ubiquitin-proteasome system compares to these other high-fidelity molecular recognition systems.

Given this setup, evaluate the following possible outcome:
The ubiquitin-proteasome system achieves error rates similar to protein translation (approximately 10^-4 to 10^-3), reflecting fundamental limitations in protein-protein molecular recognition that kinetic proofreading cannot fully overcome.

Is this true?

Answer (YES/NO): NO